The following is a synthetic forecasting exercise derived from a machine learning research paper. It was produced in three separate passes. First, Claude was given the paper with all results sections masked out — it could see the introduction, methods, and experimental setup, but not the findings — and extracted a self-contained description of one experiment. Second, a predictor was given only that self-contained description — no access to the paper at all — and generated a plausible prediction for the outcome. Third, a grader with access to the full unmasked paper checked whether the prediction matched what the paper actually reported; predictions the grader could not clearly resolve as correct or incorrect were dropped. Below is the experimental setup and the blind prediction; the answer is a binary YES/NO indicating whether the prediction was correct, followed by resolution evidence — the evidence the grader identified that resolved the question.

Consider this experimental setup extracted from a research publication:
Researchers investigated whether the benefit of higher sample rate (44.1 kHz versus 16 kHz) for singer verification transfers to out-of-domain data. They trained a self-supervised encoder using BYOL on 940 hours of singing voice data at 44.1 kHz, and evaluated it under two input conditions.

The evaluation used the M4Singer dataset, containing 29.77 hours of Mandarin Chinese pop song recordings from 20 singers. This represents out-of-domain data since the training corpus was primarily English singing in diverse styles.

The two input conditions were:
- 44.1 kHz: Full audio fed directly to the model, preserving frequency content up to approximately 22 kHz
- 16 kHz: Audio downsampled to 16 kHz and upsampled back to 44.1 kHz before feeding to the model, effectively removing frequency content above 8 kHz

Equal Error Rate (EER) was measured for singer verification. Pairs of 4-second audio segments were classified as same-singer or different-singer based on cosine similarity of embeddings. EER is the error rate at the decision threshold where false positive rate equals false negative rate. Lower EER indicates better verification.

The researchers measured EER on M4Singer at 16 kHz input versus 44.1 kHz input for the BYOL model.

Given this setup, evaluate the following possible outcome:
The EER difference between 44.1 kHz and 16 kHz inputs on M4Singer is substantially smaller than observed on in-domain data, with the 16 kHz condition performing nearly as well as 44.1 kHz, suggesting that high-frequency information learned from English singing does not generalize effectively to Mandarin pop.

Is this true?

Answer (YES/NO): NO